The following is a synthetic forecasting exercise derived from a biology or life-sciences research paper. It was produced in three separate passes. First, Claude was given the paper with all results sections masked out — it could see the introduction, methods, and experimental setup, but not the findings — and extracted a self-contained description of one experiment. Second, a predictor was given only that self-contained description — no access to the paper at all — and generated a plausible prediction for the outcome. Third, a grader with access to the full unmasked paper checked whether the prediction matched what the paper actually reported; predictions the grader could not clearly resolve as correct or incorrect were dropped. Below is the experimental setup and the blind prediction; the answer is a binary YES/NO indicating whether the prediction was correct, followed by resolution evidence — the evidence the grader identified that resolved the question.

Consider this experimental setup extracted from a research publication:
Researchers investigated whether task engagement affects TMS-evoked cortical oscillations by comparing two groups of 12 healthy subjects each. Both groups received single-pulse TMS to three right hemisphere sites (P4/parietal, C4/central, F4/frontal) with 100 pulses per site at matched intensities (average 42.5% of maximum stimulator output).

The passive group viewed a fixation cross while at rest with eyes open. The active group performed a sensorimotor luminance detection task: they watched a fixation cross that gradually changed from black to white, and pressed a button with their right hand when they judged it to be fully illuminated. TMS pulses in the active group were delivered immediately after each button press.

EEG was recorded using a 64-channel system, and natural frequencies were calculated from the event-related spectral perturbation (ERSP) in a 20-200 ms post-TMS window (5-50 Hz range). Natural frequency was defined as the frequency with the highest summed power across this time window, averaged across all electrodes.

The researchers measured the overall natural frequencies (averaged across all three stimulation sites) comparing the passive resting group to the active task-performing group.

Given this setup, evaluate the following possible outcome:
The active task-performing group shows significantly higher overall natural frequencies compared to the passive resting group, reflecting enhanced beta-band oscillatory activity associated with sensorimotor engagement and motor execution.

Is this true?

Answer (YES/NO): NO